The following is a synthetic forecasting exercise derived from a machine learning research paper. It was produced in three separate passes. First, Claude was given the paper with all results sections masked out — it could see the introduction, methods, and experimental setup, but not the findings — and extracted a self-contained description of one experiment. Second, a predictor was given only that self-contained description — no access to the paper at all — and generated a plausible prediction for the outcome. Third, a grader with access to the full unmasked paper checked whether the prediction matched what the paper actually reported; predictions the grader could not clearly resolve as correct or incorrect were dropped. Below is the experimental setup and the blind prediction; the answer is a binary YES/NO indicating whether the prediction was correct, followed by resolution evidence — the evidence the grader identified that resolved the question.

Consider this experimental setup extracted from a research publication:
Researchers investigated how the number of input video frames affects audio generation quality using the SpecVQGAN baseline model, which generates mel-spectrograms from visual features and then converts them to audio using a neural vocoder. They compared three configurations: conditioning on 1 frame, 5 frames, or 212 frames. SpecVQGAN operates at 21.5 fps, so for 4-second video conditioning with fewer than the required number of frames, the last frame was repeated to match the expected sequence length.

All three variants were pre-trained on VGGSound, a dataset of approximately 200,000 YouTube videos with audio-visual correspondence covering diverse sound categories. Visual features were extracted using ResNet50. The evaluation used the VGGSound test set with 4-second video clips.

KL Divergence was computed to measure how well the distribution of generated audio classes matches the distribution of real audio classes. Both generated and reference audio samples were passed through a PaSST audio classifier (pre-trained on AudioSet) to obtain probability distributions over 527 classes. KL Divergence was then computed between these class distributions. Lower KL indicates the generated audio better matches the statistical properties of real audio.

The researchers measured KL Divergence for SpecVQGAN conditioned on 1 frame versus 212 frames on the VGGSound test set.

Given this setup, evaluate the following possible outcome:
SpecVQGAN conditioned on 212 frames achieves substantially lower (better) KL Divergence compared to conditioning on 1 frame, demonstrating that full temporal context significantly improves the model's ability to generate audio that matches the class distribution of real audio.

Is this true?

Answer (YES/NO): NO